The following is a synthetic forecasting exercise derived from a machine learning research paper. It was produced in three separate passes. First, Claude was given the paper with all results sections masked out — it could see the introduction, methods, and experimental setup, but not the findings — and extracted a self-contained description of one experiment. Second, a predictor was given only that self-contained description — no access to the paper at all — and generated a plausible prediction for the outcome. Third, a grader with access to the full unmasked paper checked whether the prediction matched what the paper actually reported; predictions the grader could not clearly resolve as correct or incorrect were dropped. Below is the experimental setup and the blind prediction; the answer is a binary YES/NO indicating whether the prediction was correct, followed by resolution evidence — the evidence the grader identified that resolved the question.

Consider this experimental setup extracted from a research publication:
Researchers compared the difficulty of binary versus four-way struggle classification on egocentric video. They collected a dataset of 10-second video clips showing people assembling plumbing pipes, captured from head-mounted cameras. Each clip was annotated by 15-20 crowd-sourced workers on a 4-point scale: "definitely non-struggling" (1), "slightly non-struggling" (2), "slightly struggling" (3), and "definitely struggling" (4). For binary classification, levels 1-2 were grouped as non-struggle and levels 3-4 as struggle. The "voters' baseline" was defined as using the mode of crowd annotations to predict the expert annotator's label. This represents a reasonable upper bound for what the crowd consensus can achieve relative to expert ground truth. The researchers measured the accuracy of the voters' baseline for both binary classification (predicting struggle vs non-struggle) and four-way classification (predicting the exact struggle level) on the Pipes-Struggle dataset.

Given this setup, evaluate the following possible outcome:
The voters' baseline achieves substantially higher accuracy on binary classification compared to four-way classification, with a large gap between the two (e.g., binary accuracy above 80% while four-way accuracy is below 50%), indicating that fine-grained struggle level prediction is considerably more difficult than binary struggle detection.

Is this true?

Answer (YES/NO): YES